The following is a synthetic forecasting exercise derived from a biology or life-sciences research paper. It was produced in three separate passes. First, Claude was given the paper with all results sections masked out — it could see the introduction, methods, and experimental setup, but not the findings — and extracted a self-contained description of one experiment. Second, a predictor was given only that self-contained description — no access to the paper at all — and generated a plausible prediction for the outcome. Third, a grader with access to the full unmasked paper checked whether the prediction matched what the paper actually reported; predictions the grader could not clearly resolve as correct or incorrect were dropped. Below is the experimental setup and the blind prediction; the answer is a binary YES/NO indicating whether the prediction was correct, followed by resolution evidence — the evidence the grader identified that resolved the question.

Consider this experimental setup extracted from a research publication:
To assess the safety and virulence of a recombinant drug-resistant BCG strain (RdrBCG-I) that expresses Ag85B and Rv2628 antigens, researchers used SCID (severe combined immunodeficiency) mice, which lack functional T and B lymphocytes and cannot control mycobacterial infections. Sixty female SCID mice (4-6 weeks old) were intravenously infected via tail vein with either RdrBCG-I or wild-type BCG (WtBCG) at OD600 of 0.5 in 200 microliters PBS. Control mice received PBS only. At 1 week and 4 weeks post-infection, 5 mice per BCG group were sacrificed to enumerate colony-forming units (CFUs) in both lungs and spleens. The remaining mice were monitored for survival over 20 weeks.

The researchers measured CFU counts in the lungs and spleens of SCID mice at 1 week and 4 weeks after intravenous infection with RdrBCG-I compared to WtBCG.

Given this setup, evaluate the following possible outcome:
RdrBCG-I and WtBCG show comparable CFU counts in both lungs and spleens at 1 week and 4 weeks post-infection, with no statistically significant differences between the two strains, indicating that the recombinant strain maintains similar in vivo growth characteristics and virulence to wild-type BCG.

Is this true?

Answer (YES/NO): NO